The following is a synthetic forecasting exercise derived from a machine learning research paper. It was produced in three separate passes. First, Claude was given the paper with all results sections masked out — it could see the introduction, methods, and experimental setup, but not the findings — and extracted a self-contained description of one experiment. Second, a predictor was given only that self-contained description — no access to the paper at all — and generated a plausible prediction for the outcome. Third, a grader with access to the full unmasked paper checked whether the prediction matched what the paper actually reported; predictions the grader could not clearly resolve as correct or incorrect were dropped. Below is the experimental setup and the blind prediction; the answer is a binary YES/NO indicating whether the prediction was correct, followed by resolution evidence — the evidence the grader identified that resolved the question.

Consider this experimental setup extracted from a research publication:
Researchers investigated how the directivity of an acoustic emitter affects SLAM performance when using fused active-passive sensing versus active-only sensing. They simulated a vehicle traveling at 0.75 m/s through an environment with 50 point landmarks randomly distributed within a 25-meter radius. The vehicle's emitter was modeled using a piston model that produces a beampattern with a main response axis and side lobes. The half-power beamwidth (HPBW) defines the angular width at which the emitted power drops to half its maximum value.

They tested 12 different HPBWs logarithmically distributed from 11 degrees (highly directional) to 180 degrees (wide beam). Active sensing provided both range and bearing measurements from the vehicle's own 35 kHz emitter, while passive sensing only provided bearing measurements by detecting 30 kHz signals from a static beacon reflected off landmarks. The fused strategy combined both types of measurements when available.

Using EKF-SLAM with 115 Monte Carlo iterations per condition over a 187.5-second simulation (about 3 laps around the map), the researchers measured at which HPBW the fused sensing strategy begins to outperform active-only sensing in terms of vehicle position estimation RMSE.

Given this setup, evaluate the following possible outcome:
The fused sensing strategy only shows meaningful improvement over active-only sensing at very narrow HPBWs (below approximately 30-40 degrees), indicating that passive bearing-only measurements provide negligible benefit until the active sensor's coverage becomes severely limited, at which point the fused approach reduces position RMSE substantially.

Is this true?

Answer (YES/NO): NO